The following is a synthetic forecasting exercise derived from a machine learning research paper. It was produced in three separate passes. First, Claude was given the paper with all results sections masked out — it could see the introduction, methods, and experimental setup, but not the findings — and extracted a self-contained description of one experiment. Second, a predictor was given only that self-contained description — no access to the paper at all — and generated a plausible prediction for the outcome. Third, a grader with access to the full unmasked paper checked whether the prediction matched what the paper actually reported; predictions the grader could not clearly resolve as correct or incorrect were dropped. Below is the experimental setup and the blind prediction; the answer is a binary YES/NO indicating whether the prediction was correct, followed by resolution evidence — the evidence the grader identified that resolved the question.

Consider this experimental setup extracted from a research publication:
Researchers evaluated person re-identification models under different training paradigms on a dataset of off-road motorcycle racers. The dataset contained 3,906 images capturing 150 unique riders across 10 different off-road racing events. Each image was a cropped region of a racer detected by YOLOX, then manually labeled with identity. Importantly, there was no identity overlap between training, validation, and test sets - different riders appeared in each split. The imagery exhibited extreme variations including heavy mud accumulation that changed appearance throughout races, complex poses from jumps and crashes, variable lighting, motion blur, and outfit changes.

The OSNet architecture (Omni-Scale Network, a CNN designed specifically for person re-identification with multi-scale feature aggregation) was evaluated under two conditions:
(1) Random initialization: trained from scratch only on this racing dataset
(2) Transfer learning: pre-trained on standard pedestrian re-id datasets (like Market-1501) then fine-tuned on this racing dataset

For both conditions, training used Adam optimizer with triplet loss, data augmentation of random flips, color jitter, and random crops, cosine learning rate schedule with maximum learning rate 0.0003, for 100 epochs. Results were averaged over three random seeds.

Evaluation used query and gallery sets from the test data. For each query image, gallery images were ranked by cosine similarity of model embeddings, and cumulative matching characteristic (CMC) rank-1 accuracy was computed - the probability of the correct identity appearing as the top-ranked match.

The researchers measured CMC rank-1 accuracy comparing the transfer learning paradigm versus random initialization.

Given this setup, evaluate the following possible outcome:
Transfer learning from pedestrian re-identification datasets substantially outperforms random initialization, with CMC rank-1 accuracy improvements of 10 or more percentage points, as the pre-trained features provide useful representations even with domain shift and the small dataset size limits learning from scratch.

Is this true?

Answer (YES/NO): YES